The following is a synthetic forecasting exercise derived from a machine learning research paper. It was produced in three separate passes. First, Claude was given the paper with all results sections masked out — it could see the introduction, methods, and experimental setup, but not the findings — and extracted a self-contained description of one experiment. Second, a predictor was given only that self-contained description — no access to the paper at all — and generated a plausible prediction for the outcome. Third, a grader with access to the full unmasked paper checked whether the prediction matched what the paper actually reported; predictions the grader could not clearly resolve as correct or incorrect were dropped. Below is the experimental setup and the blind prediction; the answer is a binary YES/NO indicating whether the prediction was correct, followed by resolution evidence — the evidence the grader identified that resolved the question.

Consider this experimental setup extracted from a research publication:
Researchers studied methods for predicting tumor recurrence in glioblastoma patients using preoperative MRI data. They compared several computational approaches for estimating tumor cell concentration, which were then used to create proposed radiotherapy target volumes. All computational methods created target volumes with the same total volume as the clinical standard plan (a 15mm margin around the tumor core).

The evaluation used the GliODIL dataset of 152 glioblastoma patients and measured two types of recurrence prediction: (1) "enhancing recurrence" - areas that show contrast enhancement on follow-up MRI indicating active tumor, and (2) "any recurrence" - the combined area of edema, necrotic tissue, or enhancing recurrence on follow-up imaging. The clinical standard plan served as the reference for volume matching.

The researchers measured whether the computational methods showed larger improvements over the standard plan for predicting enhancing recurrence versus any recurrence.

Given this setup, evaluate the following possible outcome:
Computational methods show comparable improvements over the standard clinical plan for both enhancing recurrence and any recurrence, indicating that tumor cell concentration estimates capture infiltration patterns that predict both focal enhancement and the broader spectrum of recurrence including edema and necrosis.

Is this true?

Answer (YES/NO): NO